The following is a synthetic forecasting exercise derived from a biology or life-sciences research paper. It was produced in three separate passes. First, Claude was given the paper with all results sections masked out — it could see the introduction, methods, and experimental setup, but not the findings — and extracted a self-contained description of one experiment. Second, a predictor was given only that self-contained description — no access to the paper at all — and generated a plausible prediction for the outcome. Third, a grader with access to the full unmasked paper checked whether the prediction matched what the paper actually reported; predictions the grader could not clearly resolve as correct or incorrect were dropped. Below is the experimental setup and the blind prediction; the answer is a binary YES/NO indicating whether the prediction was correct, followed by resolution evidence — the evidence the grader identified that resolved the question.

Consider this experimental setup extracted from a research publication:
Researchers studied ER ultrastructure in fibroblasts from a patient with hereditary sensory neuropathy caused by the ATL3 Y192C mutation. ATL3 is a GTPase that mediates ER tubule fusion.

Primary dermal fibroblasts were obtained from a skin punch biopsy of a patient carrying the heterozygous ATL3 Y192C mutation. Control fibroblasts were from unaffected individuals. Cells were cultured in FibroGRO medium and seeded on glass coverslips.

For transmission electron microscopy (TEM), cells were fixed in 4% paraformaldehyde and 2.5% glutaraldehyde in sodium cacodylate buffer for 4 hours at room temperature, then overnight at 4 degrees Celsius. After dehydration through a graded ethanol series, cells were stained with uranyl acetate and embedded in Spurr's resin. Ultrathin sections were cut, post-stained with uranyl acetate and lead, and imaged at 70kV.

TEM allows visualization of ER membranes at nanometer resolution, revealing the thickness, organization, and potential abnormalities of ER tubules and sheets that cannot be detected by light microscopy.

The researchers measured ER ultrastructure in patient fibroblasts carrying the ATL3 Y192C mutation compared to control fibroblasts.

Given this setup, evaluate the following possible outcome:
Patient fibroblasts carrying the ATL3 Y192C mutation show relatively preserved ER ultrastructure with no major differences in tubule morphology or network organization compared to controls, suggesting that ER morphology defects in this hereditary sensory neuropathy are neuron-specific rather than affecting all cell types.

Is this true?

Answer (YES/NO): NO